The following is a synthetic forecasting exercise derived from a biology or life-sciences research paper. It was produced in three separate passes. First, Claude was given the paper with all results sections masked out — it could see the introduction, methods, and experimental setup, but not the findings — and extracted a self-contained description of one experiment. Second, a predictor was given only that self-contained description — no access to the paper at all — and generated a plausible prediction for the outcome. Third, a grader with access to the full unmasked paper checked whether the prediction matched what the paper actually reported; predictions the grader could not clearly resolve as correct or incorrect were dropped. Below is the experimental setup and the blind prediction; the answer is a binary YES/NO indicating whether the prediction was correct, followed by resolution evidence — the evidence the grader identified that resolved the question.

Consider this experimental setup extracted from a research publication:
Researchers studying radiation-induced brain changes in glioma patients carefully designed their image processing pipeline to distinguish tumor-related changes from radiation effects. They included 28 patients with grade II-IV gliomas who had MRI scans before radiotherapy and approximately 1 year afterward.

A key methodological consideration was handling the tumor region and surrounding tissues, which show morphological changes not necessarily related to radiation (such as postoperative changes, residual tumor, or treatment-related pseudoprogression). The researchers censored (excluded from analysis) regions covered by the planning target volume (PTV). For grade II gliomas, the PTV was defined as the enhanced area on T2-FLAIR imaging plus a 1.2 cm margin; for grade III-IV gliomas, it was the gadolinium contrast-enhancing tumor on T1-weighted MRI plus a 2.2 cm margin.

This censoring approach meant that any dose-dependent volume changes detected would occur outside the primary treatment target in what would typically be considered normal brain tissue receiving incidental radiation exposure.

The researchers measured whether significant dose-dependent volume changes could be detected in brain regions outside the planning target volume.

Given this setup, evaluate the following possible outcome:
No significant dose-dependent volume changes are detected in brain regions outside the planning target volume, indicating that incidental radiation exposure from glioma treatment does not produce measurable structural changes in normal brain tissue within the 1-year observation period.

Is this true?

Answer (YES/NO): NO